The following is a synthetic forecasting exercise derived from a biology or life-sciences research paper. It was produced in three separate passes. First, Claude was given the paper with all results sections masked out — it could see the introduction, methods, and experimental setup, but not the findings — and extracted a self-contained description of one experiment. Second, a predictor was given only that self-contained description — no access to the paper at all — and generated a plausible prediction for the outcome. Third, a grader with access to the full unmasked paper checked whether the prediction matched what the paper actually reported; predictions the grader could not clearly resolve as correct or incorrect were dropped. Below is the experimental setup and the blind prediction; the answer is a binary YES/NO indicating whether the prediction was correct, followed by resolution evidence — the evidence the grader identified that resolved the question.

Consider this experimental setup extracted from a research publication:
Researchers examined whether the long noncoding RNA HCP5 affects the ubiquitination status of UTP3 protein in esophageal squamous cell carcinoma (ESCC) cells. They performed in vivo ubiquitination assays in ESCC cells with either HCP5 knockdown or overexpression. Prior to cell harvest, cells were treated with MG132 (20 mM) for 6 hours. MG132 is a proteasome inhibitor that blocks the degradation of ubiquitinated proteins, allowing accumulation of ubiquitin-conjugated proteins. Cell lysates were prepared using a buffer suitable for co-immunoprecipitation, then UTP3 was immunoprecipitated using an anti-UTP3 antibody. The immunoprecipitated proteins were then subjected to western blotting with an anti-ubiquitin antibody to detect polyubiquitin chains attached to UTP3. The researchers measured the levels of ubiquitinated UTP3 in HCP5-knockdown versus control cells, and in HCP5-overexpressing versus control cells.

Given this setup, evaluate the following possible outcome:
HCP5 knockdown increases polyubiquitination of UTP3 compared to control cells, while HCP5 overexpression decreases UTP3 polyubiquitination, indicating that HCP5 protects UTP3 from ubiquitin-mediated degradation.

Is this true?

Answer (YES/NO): YES